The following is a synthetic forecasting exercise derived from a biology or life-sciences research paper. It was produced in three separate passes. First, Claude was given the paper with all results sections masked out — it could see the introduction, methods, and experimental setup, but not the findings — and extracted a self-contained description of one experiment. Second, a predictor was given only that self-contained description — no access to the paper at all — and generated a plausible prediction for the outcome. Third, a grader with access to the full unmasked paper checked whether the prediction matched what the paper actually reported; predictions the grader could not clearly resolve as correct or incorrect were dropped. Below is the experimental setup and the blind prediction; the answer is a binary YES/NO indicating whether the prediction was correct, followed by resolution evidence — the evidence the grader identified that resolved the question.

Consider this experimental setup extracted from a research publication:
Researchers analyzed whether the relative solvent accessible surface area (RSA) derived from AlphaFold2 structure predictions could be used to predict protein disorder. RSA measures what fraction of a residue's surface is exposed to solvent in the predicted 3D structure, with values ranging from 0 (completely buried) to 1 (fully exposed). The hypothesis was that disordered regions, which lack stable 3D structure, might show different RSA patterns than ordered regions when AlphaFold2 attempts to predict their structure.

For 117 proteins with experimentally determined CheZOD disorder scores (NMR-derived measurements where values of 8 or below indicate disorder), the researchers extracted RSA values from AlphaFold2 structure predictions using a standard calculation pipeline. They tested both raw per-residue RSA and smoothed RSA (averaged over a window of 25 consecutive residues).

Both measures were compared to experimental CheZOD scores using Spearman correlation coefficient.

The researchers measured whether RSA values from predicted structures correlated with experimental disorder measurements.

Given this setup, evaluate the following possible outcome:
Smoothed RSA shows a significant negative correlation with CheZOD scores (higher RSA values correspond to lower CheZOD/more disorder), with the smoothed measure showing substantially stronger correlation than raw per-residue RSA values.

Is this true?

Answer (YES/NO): NO